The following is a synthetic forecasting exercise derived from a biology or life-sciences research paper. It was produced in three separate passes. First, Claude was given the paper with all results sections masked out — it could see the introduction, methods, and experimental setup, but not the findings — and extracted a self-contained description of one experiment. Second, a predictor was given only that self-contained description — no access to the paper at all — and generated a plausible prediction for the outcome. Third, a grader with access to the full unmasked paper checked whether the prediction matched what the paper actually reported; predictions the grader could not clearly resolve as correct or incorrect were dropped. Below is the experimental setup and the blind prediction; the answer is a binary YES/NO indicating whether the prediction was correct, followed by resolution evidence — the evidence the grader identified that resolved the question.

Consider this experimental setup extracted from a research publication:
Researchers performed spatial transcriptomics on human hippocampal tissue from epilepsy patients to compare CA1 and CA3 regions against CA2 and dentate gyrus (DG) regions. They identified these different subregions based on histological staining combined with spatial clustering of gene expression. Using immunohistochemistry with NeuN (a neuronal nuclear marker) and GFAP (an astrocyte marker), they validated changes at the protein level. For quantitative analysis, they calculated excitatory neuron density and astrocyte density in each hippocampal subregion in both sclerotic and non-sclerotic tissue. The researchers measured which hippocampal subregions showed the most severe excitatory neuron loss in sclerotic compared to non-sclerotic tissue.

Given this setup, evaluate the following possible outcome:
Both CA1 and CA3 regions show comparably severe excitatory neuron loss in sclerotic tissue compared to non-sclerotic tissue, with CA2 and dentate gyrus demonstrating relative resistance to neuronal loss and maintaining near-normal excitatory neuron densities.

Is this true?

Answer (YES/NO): NO